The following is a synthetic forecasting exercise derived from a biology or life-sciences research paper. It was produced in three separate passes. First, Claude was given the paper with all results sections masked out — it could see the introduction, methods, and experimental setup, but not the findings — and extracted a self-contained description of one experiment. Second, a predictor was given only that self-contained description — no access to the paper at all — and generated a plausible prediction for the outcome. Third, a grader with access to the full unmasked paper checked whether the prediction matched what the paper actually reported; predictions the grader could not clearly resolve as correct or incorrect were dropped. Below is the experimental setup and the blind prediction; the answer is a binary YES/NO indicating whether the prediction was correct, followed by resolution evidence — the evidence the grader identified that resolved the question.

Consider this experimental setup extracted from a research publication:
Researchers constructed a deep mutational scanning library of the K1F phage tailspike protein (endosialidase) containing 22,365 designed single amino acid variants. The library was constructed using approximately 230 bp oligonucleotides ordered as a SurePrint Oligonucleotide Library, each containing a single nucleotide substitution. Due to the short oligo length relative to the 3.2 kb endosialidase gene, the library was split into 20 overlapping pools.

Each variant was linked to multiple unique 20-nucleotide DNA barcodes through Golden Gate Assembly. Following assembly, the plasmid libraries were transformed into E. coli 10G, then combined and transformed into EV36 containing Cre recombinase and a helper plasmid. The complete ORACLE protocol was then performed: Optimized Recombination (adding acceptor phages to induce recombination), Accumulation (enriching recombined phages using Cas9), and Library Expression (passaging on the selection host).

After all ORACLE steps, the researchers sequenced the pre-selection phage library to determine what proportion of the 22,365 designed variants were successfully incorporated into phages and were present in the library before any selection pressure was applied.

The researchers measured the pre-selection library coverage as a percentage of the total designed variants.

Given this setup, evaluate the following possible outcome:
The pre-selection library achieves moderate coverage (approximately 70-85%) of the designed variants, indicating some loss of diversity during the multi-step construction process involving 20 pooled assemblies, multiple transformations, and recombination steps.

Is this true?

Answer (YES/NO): YES